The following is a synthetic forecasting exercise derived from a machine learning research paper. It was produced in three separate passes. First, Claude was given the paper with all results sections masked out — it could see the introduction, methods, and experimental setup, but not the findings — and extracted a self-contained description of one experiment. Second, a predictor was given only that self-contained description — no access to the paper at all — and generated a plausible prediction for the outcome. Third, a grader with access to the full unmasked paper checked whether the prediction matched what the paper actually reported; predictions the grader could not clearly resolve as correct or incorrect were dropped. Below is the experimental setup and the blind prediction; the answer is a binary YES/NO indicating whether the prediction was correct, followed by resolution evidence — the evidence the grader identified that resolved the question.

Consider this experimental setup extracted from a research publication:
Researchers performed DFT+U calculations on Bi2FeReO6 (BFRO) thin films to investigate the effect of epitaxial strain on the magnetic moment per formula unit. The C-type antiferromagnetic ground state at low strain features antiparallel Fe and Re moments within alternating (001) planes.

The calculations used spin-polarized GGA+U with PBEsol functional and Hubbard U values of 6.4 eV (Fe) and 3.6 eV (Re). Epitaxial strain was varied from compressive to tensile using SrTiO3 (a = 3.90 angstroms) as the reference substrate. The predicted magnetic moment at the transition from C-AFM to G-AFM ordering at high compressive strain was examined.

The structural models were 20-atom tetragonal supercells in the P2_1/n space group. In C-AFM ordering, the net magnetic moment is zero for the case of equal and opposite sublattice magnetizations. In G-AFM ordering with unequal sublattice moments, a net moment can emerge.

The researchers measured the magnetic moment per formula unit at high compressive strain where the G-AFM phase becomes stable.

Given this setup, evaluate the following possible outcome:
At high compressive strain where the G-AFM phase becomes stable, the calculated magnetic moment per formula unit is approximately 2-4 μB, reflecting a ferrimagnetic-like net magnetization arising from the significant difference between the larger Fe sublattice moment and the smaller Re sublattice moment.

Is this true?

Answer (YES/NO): NO